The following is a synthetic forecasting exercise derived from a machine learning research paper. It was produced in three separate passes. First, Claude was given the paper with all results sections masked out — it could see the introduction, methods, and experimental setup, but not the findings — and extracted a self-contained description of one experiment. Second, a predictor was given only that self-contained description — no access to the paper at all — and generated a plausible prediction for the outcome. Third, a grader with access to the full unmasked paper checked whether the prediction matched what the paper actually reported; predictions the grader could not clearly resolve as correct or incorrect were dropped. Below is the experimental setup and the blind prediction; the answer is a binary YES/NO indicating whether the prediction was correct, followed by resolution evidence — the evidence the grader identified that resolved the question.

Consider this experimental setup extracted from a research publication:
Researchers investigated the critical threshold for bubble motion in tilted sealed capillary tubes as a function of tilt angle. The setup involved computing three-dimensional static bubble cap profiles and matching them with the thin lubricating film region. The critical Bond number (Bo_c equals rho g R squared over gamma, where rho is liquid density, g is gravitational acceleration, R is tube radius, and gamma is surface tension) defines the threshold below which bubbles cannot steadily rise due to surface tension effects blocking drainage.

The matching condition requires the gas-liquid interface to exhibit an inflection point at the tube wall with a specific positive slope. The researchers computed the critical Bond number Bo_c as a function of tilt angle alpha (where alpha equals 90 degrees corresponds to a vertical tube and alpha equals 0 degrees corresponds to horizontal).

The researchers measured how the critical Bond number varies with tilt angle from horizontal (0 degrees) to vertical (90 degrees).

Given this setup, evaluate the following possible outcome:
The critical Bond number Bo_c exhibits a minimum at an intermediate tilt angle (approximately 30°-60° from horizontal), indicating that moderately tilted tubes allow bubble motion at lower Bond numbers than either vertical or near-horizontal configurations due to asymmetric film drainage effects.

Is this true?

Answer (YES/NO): YES